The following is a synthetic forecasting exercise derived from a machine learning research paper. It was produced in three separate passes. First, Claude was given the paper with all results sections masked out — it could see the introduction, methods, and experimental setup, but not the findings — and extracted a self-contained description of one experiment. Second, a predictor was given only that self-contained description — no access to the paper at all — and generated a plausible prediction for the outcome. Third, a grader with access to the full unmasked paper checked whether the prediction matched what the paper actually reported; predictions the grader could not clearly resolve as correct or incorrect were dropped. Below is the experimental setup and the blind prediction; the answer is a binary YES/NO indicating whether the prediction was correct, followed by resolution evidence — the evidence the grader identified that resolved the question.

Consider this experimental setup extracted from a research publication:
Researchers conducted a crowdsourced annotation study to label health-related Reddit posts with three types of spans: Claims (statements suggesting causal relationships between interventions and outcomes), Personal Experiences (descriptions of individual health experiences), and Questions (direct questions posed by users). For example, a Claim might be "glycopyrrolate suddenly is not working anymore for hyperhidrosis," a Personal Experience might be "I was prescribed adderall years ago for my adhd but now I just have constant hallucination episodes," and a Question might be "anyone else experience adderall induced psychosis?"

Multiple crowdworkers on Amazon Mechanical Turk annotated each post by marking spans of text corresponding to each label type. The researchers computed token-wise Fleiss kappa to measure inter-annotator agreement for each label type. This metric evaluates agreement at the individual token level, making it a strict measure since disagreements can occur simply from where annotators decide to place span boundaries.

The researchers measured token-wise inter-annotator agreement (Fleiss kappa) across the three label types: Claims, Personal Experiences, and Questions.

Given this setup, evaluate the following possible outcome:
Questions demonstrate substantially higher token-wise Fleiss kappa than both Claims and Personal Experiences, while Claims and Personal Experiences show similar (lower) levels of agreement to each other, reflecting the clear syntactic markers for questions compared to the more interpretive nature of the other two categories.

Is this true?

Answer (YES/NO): YES